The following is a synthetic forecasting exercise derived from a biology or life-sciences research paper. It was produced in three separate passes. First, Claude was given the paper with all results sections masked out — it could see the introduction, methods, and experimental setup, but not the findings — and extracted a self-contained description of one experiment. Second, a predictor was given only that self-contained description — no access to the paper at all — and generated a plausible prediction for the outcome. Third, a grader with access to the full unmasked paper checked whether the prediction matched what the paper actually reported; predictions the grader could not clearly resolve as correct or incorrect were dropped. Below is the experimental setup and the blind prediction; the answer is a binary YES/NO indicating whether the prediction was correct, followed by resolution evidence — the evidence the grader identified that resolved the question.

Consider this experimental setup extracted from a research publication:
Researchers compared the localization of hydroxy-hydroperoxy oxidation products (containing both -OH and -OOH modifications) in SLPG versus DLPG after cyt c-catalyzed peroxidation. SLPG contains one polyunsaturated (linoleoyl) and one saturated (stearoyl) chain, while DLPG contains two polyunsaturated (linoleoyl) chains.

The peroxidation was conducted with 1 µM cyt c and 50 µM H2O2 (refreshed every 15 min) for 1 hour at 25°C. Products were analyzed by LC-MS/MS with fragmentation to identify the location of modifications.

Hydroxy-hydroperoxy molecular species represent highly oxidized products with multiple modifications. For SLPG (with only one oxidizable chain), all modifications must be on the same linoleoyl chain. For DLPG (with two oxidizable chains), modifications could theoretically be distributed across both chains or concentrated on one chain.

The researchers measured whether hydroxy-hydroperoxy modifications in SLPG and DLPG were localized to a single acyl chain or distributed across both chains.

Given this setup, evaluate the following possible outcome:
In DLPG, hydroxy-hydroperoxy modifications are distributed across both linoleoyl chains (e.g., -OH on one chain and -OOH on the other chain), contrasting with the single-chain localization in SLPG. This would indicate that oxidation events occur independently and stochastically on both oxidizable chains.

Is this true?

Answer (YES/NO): NO